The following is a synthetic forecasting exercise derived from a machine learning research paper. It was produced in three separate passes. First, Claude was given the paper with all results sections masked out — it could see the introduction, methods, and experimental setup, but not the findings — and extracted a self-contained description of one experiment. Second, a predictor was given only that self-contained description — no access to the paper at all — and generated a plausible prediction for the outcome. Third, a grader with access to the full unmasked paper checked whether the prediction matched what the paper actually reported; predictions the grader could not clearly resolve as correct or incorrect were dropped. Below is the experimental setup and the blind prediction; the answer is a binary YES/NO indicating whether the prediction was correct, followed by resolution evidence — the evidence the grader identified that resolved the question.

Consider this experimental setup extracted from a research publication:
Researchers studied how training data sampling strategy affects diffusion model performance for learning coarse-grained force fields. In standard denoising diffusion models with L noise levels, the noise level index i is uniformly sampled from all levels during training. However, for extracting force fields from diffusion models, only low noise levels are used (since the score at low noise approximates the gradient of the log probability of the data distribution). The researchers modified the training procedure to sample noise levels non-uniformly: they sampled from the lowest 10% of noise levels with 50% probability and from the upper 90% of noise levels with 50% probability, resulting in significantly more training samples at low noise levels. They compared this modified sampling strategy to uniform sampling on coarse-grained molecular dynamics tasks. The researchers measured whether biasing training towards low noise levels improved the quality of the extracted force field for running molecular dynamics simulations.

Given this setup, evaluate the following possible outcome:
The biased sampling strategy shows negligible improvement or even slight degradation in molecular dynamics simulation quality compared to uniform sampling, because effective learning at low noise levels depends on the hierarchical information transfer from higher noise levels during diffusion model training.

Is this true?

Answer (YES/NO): NO